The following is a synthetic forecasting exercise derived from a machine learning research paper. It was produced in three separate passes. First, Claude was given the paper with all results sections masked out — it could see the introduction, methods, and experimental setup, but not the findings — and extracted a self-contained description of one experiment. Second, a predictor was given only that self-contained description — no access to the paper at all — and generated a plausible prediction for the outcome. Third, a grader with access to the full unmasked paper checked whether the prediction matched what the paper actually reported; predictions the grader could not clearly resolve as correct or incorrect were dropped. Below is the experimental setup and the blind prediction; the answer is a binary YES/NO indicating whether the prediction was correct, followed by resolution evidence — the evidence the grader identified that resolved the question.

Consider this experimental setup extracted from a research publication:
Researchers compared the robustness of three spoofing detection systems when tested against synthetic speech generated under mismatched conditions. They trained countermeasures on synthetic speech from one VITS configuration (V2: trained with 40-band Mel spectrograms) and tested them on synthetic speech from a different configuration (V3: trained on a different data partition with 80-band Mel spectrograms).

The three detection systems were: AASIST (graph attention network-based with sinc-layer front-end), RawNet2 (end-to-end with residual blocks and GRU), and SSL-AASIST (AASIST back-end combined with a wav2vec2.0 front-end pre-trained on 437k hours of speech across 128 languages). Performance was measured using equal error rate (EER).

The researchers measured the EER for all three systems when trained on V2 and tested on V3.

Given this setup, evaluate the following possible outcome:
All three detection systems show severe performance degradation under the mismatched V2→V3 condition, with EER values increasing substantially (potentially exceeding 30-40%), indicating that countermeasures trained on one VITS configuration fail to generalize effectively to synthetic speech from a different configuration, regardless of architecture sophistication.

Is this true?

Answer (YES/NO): NO